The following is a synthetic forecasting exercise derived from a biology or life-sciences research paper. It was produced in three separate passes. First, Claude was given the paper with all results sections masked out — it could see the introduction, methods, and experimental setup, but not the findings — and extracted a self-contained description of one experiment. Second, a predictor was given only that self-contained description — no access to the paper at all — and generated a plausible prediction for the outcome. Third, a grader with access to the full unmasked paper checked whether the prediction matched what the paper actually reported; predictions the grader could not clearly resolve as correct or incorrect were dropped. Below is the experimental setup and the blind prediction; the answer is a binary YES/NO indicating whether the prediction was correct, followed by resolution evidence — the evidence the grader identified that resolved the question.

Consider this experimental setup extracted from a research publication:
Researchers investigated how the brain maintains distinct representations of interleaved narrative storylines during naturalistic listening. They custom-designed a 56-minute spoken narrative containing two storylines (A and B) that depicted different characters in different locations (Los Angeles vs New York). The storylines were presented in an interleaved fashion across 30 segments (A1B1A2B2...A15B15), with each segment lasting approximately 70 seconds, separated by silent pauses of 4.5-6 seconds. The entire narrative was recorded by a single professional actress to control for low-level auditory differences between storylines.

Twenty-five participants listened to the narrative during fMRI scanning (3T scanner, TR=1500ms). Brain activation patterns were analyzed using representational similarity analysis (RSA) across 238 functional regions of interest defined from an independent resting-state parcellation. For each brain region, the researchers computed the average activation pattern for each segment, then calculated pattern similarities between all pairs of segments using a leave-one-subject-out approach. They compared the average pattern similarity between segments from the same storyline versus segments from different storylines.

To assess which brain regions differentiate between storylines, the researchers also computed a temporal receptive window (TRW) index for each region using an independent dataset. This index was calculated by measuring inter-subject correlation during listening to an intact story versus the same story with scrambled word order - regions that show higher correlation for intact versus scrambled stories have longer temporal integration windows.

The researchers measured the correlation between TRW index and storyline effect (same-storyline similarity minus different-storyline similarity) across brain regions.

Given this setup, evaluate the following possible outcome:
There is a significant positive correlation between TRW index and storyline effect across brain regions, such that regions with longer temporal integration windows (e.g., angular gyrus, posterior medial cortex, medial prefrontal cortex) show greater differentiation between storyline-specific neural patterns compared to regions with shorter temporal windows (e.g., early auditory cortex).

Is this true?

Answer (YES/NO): YES